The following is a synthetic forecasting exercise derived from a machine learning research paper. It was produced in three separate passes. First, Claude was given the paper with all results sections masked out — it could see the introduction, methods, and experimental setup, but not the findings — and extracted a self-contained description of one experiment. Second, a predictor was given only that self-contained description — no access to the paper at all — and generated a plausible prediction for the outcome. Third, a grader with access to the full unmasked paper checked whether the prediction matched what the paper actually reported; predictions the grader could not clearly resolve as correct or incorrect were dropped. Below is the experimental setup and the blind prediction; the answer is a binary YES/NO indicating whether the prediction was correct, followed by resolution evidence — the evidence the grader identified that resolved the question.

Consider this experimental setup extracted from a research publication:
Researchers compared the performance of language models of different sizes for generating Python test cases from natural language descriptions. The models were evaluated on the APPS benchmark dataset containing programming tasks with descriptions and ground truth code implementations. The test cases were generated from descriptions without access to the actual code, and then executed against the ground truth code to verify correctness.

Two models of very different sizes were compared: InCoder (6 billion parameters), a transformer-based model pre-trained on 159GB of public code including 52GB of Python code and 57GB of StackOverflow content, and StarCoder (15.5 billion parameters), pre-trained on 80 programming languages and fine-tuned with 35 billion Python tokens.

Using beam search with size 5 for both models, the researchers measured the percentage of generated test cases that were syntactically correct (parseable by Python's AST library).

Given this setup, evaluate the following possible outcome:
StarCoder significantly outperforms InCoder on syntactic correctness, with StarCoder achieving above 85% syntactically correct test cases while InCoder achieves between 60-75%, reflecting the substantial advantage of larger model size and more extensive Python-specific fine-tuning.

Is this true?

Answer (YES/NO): NO